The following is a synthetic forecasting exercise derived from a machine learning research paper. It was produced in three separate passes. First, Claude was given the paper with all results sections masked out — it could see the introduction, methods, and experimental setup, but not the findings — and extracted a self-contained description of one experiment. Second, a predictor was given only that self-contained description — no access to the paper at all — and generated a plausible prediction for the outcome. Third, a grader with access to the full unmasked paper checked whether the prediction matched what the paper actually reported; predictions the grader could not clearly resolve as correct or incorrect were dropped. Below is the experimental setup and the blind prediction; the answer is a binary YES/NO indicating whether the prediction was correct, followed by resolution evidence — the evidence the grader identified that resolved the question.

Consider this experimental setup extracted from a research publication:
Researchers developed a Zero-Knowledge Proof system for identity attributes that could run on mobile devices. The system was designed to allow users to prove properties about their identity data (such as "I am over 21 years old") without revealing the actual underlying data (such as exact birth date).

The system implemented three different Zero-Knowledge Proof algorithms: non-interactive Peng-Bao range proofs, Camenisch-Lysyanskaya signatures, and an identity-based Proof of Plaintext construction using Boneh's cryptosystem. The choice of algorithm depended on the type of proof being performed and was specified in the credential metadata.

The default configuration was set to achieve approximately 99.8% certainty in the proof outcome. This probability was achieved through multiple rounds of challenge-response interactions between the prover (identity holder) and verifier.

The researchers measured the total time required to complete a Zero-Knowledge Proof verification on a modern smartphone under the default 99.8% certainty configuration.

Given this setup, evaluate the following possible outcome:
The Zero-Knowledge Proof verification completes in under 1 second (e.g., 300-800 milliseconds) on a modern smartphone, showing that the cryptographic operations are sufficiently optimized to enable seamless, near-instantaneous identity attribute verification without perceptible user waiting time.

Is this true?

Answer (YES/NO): NO